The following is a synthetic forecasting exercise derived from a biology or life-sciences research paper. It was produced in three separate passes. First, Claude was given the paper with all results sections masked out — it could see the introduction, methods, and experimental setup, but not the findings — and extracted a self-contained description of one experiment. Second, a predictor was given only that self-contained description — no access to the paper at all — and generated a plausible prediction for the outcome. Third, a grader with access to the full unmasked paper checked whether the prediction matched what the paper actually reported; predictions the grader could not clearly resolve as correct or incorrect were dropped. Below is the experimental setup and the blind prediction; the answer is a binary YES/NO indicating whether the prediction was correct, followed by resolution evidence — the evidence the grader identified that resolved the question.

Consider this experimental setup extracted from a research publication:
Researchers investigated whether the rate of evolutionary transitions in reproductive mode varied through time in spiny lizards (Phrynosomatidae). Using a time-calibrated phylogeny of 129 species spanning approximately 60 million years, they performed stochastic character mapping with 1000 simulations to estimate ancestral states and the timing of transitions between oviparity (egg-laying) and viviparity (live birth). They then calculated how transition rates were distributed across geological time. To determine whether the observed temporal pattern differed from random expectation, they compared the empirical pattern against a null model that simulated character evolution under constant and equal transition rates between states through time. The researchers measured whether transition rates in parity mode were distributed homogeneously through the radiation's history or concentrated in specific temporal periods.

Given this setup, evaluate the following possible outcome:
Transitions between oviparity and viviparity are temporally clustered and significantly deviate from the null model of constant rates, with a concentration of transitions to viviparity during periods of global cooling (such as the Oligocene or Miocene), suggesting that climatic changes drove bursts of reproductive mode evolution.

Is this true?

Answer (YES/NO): YES